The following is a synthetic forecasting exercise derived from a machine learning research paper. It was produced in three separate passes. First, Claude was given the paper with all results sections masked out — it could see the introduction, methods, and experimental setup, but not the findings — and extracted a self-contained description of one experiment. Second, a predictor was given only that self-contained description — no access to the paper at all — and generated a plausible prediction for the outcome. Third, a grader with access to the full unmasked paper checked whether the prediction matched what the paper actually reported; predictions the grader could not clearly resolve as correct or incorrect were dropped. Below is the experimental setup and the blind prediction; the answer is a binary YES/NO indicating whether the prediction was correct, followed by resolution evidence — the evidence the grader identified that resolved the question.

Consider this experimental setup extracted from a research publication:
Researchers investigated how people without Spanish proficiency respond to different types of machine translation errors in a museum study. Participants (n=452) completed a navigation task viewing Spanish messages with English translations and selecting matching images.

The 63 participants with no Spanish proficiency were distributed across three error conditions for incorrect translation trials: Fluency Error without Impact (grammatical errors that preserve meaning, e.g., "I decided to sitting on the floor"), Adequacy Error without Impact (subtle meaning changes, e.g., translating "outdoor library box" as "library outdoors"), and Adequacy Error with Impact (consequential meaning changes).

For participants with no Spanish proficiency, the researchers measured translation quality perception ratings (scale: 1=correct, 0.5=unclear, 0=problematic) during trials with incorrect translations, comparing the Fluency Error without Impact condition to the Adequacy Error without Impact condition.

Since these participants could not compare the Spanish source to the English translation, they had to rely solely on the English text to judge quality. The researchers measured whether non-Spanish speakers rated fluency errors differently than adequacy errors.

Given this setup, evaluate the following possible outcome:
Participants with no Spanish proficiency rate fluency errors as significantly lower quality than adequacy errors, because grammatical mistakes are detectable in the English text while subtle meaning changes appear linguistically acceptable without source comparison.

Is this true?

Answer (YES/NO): NO